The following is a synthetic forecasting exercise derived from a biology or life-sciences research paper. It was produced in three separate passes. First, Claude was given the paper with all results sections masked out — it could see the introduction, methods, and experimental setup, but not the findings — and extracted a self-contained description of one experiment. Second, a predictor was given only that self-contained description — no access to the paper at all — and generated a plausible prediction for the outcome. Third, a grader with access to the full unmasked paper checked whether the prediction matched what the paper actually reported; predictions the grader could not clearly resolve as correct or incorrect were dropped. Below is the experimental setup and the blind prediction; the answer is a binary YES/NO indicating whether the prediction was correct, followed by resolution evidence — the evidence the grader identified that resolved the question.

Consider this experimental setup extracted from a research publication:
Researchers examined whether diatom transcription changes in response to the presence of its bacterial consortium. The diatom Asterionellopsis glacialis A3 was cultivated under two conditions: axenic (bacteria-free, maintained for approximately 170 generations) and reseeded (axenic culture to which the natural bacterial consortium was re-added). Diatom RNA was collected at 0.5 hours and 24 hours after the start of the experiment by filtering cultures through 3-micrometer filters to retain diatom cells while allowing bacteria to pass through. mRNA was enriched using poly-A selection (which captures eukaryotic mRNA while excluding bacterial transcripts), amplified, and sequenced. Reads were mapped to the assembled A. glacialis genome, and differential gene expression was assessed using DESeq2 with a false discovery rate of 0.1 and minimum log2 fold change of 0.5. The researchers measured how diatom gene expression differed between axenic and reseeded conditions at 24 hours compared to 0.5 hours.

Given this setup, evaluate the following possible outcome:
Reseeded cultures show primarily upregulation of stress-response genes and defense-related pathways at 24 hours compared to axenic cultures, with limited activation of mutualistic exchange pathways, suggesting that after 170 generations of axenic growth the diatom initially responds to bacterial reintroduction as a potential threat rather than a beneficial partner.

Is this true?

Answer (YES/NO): NO